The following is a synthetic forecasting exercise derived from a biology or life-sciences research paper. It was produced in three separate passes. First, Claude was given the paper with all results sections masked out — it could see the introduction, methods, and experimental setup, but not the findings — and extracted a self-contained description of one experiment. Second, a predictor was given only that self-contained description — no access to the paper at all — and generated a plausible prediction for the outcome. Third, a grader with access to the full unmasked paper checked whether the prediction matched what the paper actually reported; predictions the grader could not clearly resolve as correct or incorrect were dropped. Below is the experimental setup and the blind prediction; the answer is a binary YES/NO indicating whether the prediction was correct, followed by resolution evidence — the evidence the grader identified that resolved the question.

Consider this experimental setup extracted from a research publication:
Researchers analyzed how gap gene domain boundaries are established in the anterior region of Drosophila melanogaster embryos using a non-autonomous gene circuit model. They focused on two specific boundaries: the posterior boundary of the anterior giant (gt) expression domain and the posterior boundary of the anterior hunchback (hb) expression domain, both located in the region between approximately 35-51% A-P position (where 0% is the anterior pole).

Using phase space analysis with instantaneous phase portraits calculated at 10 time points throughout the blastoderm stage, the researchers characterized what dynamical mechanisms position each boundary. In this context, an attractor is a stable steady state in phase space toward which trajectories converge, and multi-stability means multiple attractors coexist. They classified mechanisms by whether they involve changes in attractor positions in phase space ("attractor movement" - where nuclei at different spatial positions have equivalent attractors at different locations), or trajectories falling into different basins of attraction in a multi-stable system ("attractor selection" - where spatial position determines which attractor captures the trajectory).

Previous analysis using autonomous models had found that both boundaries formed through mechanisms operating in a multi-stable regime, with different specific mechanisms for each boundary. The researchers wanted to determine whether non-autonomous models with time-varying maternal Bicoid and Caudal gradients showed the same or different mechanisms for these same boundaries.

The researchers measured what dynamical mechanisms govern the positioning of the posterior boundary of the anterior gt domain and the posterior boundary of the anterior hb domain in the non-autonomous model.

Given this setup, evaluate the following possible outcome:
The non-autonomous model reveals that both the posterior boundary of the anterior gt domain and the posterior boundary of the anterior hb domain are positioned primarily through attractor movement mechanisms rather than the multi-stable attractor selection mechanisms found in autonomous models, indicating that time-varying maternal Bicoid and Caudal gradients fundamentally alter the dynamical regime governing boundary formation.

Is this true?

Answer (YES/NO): NO